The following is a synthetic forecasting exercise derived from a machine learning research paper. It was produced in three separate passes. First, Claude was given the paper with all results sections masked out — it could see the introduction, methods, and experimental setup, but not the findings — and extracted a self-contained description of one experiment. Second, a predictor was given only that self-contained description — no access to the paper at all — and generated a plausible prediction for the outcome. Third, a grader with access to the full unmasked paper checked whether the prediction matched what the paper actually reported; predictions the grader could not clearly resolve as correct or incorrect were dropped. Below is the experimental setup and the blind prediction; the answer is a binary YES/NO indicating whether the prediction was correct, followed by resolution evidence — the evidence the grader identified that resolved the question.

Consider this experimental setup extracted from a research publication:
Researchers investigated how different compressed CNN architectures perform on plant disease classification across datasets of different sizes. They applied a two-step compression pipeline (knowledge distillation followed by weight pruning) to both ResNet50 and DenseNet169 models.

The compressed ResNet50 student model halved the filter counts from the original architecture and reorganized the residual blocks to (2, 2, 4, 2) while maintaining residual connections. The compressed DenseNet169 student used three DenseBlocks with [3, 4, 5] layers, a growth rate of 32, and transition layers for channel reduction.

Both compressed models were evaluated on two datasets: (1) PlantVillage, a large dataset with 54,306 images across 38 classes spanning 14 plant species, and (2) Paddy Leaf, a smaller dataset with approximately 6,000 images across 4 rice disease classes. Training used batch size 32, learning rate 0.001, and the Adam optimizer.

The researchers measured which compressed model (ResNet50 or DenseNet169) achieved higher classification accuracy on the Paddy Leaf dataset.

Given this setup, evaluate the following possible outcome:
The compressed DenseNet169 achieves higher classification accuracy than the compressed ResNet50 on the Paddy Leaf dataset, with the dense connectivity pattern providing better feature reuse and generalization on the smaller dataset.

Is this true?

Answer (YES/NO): NO